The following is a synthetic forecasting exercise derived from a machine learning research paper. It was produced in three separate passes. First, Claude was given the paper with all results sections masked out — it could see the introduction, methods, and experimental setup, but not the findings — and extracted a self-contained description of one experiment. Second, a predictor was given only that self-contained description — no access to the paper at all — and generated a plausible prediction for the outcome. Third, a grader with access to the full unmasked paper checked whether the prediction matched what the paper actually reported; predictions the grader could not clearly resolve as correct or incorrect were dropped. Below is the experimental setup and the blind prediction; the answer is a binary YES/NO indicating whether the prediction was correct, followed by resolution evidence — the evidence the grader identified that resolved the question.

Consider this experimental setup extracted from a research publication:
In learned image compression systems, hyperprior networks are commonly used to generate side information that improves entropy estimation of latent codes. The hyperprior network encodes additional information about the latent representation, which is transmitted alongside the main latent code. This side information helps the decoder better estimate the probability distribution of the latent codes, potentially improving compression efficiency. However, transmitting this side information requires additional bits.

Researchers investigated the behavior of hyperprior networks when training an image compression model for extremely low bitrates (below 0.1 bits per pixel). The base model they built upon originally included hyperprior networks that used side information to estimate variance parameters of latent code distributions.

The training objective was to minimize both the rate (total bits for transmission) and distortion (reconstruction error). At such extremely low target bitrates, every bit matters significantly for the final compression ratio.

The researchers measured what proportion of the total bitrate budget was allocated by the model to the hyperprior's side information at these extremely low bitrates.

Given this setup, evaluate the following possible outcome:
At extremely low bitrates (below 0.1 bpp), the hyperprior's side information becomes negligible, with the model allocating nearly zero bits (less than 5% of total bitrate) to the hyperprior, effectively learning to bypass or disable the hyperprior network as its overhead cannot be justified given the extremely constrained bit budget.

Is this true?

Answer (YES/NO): YES